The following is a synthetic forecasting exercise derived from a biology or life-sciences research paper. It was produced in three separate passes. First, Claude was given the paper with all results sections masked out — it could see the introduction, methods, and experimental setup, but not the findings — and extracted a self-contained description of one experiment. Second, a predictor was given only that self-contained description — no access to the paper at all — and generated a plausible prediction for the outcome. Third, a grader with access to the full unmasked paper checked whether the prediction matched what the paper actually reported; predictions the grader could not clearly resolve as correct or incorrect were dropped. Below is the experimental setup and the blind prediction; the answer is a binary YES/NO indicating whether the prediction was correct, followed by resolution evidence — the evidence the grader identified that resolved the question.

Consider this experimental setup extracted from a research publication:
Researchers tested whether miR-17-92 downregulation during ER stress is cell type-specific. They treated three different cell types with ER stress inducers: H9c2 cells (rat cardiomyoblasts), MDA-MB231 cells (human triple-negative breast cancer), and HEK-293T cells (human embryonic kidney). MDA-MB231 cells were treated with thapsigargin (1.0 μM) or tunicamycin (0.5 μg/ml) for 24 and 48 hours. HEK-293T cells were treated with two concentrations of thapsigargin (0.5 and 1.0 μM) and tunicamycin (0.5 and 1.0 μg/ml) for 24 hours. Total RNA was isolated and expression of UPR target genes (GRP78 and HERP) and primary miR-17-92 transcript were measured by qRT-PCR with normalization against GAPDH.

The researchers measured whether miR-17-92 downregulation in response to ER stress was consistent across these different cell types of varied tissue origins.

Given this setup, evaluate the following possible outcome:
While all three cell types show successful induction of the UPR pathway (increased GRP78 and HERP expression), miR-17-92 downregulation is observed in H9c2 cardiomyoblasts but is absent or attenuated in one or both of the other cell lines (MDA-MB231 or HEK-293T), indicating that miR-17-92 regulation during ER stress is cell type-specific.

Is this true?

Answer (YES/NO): NO